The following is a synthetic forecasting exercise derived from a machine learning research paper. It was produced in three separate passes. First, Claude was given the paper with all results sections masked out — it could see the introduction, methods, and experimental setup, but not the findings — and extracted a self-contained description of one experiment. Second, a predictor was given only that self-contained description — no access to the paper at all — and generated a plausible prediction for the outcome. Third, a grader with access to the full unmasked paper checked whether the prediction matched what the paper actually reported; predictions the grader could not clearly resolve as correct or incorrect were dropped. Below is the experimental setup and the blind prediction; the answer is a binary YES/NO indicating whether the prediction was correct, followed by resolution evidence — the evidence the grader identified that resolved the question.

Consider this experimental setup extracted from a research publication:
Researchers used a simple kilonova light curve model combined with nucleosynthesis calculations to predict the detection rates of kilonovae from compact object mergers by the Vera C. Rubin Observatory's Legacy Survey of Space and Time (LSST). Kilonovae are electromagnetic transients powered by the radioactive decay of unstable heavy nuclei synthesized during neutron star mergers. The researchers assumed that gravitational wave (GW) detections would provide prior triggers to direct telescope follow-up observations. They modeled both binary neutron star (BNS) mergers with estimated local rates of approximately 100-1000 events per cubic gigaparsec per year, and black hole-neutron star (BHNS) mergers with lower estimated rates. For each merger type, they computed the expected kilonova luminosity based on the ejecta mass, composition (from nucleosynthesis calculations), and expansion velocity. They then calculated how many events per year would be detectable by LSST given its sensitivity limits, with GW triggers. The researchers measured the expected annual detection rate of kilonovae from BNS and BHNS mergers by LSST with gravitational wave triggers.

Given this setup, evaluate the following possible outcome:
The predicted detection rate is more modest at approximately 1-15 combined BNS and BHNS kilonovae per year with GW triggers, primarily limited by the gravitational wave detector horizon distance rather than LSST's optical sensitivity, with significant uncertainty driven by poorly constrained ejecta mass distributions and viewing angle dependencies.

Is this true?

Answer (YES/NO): NO